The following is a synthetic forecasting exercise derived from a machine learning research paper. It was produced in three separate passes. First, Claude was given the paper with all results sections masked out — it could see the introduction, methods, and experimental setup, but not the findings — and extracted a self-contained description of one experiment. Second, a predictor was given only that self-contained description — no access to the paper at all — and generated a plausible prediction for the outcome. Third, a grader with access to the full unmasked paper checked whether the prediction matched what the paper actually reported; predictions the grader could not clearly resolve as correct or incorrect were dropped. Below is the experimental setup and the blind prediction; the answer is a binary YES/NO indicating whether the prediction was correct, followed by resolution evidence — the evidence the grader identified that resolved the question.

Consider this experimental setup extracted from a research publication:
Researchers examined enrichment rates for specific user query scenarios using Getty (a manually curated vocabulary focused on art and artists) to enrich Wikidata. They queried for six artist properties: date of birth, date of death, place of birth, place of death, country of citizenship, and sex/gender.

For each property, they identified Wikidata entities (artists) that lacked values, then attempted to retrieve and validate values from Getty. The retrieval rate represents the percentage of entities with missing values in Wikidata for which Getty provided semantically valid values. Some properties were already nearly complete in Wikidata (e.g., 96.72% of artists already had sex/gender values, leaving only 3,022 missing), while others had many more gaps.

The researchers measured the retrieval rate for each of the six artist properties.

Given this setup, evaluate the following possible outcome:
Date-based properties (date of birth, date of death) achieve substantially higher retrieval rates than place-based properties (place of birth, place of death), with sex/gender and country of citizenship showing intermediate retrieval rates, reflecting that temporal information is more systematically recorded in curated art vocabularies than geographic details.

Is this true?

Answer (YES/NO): NO